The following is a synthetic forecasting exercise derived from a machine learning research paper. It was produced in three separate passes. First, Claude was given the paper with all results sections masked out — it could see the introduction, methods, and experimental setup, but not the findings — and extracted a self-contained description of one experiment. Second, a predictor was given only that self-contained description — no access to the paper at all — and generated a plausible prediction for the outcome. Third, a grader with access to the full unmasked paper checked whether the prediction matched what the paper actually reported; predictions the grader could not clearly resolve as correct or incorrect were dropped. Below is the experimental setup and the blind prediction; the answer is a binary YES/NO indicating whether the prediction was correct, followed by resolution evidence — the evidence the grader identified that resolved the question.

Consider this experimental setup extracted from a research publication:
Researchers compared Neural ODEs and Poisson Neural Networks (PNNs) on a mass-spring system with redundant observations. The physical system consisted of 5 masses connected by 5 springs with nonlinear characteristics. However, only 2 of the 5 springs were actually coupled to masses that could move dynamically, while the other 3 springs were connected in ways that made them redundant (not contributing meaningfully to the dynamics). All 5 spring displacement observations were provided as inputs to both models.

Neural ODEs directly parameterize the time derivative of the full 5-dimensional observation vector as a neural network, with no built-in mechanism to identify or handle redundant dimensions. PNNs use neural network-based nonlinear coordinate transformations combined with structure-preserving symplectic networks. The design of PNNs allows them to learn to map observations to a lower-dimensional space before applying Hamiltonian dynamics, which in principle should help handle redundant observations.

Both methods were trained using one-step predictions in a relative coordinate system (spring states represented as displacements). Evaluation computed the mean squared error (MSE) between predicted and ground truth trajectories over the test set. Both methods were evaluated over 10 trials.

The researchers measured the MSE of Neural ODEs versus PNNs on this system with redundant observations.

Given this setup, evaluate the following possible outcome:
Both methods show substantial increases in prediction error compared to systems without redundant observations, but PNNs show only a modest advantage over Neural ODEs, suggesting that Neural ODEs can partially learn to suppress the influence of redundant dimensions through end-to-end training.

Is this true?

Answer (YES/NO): NO